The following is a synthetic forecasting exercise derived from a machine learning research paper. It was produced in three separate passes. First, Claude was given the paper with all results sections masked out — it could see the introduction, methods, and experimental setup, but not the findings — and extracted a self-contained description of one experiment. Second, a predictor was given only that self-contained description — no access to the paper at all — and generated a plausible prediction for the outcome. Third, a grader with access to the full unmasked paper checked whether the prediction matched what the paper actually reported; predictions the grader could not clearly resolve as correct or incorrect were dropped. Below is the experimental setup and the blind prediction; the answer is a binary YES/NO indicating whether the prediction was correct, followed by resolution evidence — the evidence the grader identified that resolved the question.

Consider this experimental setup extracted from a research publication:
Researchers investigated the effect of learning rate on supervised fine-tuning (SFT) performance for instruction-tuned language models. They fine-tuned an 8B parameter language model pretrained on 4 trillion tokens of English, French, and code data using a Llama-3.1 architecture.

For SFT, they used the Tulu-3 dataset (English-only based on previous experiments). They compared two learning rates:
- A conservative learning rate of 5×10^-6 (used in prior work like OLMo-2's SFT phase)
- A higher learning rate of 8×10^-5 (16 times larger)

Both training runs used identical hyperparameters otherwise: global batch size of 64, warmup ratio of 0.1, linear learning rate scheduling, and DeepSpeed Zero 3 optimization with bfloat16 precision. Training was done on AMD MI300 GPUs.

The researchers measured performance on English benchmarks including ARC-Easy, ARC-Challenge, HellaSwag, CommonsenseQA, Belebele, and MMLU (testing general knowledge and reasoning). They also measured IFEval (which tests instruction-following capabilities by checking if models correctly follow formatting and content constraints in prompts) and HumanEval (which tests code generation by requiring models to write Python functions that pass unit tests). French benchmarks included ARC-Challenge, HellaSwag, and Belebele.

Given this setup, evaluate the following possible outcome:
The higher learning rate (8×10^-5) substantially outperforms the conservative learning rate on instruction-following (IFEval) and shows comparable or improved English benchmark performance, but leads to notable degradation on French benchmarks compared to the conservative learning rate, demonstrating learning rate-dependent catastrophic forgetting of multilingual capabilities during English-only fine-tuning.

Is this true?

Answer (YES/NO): NO